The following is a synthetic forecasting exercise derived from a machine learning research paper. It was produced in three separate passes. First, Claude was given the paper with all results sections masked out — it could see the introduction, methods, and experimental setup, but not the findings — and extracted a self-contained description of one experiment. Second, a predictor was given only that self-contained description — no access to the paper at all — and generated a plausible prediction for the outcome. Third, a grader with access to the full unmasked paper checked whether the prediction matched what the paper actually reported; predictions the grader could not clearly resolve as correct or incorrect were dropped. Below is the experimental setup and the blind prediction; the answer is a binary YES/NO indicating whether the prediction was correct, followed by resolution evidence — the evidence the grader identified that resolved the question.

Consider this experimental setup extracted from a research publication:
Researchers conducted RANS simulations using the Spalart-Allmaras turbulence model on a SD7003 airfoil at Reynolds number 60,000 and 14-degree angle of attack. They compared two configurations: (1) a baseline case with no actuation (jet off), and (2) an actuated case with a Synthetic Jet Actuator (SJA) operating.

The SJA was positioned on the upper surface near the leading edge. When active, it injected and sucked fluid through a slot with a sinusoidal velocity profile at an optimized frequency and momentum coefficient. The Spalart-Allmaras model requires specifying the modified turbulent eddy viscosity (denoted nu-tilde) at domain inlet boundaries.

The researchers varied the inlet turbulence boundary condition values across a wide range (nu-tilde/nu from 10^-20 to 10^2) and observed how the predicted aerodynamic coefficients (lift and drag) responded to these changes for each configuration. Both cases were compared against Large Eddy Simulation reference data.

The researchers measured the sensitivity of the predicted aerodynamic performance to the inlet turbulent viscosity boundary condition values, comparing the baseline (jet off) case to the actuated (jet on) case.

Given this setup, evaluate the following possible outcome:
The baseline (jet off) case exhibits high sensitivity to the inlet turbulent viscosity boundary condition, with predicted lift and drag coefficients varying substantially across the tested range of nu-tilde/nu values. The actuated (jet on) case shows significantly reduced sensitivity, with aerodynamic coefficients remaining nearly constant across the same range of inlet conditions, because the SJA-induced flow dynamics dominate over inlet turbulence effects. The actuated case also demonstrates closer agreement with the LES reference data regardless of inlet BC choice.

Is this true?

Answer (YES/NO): NO